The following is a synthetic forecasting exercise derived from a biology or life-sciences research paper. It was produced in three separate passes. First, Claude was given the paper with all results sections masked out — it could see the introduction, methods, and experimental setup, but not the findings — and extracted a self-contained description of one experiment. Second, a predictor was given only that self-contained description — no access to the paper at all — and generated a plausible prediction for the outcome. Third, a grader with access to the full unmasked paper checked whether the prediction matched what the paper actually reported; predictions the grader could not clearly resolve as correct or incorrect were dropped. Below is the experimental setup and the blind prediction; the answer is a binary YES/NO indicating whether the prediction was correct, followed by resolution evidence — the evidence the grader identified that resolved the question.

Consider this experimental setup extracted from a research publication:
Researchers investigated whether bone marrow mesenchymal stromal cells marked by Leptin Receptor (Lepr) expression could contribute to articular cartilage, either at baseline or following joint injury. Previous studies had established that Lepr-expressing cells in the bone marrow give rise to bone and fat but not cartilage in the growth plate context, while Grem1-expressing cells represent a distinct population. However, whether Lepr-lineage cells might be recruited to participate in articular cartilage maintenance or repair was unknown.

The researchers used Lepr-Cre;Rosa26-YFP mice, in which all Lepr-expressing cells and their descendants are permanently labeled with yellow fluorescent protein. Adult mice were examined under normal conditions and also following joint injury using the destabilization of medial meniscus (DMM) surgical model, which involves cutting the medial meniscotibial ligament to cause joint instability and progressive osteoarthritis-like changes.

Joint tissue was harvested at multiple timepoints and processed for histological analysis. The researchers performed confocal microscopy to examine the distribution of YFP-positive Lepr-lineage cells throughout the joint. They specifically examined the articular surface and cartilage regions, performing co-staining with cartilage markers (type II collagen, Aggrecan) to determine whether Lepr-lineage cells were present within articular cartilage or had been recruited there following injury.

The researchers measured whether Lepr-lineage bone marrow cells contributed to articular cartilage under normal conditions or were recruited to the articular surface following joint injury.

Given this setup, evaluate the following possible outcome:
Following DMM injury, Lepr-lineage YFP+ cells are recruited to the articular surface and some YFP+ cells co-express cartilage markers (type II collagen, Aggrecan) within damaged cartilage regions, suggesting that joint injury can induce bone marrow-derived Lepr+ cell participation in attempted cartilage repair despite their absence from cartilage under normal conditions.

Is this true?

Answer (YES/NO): NO